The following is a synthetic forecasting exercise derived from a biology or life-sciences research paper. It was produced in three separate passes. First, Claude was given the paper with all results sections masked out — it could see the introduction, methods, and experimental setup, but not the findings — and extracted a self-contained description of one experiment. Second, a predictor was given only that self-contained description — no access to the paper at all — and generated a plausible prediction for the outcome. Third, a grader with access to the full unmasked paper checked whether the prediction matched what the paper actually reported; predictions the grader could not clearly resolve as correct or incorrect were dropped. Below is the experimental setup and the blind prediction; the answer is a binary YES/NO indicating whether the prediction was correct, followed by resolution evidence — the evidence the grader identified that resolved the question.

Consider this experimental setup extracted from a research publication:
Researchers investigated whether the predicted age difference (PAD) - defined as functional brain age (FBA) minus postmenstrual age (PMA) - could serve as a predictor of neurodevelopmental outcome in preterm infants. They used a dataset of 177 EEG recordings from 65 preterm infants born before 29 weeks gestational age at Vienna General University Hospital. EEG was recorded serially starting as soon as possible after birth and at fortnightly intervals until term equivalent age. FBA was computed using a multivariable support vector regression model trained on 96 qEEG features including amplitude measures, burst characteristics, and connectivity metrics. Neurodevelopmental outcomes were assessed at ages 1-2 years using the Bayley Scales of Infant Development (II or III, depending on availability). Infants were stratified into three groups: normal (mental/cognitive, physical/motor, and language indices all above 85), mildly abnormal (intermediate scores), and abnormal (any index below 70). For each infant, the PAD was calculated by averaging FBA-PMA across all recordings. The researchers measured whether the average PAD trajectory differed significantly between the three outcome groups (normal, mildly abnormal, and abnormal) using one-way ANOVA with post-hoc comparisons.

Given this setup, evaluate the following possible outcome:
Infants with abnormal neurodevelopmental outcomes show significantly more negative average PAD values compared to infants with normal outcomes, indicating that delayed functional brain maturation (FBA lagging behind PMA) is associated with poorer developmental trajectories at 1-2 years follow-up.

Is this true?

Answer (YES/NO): NO